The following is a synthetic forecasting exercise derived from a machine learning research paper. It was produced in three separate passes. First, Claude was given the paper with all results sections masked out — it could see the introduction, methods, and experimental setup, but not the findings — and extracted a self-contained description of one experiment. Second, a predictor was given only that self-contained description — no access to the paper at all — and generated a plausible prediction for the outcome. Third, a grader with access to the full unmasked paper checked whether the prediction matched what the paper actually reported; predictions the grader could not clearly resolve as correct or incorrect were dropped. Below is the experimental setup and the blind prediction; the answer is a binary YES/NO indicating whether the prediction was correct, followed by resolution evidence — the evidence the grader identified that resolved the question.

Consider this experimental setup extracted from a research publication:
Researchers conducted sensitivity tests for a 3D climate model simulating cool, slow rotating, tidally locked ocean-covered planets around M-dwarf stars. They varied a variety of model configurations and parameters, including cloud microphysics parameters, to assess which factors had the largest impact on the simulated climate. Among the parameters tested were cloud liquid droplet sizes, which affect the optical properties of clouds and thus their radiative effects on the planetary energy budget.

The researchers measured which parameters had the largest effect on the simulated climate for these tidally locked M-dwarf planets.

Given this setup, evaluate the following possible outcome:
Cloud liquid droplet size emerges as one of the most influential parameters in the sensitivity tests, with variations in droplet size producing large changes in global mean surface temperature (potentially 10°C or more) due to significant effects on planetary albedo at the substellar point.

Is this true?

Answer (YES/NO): NO